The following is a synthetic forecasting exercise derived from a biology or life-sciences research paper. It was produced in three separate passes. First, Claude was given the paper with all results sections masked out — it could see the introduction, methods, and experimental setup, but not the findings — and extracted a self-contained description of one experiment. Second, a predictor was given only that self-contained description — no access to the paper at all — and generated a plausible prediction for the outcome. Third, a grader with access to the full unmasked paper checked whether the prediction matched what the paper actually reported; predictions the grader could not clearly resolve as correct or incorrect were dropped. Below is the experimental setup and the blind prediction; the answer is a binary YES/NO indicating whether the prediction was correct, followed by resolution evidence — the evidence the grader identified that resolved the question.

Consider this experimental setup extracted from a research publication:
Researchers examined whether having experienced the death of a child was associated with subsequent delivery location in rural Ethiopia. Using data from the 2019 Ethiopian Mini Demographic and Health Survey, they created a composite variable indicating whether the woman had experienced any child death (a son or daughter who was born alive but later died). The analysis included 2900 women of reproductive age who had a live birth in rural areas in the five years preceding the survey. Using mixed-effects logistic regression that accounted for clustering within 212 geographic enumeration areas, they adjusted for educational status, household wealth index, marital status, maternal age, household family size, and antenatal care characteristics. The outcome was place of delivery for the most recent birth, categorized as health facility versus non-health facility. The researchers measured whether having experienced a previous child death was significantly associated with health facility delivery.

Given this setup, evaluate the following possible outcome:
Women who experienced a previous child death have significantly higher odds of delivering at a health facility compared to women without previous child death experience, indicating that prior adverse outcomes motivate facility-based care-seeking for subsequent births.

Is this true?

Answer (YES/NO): NO